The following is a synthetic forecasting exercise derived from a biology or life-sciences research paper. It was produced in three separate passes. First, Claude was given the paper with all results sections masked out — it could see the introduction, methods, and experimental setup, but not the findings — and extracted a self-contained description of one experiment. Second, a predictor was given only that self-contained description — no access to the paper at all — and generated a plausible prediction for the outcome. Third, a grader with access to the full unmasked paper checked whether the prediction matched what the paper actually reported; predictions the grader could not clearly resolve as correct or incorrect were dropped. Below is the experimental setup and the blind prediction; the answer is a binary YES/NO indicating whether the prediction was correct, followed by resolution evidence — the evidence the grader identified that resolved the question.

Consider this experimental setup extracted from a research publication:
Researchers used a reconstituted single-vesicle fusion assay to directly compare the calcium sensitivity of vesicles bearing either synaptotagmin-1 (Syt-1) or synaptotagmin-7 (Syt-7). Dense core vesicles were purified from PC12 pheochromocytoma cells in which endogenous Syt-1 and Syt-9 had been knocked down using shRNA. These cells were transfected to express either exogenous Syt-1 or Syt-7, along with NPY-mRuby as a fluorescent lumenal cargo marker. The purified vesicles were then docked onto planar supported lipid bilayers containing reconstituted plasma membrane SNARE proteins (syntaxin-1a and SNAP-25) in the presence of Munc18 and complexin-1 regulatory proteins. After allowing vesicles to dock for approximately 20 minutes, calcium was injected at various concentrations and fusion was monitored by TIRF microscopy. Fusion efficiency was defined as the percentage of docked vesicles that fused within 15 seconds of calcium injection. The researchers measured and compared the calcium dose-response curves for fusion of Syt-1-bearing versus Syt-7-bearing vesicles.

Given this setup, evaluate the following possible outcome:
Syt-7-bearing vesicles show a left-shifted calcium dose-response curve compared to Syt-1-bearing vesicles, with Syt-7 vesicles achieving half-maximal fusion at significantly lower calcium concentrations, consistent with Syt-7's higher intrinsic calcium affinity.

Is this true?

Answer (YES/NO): YES